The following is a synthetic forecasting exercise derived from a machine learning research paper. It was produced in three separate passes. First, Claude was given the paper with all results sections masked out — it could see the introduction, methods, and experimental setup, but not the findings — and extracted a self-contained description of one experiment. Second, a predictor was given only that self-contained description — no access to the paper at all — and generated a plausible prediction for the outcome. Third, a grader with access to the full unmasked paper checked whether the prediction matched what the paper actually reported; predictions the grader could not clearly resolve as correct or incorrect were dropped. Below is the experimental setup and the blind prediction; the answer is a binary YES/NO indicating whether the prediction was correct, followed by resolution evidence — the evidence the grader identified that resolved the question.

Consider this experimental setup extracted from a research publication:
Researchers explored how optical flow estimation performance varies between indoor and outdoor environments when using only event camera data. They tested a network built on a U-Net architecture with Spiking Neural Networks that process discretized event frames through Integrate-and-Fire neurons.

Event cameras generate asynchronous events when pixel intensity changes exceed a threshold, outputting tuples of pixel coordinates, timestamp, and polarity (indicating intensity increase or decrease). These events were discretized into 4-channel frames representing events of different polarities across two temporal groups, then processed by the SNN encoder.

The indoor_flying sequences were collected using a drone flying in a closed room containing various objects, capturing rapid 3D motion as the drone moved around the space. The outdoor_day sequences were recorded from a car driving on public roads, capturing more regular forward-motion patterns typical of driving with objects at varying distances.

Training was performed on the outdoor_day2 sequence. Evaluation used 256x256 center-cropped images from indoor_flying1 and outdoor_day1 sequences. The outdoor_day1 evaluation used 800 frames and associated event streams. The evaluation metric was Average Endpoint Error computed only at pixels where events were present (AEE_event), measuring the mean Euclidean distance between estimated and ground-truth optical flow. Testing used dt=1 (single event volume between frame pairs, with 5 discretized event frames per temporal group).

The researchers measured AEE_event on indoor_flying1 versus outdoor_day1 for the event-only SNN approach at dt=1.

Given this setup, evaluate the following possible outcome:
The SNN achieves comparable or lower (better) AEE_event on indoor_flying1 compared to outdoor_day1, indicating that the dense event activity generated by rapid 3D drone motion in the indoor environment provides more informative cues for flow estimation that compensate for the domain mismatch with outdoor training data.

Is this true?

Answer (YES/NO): NO